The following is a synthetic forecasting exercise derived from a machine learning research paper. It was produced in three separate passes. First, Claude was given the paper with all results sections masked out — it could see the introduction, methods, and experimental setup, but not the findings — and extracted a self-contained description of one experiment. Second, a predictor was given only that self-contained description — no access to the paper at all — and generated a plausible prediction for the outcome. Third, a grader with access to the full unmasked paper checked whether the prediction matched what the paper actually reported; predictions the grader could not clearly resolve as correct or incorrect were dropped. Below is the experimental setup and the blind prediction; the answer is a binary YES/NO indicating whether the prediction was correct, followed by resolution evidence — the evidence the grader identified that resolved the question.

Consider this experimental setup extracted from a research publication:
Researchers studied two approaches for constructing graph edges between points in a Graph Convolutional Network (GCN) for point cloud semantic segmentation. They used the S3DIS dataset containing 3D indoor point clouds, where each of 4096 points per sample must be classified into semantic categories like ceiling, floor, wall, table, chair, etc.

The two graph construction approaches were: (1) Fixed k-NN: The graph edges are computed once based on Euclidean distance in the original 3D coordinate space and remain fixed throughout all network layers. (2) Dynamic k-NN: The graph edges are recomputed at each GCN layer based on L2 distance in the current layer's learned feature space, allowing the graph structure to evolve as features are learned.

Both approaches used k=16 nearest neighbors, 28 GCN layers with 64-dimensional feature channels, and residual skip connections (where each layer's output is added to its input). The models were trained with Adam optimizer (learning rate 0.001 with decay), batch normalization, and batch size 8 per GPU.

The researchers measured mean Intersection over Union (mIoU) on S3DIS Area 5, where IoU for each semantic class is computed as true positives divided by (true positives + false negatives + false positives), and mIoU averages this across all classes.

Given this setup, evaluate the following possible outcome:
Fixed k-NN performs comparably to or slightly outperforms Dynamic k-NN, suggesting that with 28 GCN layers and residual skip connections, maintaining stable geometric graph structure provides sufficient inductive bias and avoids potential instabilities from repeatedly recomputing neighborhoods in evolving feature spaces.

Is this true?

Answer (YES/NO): NO